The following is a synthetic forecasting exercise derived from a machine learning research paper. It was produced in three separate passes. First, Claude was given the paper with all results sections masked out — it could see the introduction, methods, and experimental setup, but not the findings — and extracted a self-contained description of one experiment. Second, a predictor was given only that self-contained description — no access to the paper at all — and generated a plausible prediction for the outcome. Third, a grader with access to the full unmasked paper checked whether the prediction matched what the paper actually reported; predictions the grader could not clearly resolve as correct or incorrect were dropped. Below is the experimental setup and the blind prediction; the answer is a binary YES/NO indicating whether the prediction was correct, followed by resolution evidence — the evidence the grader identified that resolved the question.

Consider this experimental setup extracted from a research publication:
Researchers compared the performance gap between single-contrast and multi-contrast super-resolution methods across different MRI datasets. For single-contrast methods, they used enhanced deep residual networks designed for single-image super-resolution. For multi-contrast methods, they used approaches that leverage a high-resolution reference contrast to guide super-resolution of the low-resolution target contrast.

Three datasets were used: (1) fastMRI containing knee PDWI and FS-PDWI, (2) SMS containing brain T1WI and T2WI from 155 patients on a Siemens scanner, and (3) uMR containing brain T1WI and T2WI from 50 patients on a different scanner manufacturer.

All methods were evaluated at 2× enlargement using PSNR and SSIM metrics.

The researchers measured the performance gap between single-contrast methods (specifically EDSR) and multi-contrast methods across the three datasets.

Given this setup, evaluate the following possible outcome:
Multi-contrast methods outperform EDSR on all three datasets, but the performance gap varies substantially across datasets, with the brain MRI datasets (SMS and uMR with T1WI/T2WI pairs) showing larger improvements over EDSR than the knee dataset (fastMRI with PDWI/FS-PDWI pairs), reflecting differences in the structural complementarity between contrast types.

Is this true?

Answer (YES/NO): NO